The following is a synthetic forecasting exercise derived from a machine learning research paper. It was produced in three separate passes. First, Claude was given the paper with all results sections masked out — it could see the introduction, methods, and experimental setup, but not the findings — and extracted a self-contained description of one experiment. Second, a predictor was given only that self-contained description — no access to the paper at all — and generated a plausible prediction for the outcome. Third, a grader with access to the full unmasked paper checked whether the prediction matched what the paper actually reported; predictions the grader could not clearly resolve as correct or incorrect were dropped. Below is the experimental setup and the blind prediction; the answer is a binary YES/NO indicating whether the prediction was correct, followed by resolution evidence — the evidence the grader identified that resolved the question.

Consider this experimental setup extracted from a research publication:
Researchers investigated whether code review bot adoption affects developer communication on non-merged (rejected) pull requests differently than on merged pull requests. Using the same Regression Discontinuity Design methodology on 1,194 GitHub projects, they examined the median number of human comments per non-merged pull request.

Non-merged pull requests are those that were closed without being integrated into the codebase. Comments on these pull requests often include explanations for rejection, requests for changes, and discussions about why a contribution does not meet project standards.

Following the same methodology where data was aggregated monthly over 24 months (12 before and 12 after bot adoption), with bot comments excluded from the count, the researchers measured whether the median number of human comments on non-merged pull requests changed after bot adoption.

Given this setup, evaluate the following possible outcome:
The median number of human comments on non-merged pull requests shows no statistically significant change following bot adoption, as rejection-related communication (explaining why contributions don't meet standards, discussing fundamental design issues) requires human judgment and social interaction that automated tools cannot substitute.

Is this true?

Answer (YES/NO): NO